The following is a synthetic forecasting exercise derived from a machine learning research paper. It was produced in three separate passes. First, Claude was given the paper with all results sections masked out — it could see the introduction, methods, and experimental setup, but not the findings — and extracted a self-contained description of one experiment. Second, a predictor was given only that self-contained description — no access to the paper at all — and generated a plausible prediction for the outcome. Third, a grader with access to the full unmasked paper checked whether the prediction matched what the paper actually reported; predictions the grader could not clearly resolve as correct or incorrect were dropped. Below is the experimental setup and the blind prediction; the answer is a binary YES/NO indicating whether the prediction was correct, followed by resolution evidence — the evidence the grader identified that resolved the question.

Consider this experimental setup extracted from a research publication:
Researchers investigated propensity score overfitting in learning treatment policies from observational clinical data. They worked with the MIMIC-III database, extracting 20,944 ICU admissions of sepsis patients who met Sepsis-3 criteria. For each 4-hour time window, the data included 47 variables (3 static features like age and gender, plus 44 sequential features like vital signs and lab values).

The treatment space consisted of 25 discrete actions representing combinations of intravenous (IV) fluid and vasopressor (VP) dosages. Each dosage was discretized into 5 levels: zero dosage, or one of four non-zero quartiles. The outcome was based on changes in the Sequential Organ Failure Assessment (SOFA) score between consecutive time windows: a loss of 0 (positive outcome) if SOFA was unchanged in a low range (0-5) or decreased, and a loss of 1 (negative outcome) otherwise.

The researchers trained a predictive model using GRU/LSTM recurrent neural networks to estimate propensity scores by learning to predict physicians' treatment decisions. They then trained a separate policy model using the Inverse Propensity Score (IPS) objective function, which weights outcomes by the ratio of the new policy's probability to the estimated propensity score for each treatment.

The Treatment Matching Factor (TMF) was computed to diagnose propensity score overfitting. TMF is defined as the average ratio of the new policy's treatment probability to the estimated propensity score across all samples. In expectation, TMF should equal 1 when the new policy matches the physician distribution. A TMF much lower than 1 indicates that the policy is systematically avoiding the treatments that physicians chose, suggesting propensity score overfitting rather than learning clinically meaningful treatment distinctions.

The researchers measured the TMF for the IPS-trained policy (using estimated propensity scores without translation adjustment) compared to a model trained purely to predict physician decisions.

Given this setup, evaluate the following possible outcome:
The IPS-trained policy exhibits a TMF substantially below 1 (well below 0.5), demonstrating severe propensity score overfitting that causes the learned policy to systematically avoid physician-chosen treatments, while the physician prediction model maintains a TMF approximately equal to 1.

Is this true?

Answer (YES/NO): YES